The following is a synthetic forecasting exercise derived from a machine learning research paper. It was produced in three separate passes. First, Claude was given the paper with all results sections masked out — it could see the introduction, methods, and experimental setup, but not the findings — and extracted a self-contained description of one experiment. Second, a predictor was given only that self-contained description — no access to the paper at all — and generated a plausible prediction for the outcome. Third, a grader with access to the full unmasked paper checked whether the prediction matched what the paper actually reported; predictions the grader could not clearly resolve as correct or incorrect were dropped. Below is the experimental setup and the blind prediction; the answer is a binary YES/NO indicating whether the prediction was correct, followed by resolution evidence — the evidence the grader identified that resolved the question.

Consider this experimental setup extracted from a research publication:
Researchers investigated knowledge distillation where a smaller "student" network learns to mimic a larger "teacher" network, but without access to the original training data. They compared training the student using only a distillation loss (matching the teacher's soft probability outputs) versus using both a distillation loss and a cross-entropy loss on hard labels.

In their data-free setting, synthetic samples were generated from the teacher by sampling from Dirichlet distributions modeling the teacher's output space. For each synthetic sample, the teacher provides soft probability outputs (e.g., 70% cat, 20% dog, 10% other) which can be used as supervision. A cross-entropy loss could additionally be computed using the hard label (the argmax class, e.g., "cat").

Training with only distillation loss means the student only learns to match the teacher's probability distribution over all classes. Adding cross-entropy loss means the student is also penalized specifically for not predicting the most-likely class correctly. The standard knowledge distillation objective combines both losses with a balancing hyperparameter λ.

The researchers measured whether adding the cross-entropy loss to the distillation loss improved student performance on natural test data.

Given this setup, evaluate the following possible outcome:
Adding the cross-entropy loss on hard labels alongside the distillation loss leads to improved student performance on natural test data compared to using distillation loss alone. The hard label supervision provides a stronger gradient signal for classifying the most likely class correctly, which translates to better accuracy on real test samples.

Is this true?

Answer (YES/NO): NO